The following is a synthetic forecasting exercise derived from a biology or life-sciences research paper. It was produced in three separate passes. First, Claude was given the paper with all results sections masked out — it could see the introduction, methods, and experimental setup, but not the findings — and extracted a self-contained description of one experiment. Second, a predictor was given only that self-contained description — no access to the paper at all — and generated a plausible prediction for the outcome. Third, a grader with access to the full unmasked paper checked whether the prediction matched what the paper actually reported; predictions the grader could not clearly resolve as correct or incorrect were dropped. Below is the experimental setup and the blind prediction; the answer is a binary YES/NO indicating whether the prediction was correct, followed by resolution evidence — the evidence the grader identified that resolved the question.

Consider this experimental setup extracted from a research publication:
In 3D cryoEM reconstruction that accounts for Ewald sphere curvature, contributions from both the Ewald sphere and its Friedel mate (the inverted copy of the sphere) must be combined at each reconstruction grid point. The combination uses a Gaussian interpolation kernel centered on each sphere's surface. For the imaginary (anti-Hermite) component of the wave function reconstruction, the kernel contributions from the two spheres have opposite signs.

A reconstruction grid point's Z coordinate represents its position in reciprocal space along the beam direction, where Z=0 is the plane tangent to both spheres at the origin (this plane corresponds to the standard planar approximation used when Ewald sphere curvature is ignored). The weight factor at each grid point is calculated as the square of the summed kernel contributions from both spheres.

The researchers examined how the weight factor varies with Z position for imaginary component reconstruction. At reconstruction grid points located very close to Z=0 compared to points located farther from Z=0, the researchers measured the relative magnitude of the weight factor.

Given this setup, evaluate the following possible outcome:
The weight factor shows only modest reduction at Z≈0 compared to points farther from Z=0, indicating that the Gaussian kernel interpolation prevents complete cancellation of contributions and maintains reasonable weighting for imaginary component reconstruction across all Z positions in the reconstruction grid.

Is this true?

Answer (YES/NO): NO